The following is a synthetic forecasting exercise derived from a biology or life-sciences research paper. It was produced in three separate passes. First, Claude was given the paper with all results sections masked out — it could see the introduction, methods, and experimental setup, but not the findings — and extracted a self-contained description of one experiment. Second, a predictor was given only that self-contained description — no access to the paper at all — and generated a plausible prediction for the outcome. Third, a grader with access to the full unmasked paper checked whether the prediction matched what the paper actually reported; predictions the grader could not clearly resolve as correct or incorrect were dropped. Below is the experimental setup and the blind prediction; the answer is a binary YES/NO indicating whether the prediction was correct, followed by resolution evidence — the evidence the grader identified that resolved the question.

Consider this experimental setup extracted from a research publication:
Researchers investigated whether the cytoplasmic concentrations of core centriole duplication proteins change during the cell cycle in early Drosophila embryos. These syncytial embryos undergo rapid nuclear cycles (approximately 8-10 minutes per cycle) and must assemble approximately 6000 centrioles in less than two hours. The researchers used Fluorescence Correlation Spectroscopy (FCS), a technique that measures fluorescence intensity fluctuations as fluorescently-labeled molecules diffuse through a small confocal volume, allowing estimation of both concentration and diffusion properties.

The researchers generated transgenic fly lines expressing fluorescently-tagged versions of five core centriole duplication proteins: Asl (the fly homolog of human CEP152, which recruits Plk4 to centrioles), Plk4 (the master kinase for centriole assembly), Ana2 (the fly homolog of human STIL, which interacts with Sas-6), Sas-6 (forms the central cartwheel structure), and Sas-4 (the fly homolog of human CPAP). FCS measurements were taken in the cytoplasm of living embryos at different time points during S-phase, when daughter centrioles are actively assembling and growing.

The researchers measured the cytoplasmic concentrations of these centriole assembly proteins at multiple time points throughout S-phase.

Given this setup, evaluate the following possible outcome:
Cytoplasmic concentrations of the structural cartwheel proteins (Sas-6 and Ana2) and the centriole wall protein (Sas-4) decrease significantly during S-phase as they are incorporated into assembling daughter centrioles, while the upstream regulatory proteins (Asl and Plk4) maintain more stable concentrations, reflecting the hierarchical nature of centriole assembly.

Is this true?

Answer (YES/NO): NO